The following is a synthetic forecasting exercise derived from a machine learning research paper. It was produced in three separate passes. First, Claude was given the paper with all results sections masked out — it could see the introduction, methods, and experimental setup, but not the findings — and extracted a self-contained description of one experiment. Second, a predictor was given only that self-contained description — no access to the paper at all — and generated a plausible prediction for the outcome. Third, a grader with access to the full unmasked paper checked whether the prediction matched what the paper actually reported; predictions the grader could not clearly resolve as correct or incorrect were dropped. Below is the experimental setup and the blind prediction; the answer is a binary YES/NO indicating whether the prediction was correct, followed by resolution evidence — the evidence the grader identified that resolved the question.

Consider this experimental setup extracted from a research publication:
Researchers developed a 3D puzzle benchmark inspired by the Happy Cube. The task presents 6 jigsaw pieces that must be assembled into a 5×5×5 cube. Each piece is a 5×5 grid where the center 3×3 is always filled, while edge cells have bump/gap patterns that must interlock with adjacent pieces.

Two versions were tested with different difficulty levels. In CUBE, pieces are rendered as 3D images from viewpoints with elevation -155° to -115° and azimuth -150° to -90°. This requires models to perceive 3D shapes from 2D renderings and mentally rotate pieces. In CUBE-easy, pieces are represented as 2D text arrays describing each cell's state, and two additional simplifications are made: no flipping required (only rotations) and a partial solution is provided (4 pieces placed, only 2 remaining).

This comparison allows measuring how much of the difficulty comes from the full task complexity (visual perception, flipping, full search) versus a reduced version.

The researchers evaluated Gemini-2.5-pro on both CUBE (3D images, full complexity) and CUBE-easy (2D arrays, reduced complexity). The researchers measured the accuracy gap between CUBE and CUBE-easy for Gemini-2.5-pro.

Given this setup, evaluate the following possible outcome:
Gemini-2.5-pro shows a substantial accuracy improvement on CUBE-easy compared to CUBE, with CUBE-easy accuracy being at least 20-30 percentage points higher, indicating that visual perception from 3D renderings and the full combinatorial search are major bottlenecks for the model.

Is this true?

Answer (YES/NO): NO